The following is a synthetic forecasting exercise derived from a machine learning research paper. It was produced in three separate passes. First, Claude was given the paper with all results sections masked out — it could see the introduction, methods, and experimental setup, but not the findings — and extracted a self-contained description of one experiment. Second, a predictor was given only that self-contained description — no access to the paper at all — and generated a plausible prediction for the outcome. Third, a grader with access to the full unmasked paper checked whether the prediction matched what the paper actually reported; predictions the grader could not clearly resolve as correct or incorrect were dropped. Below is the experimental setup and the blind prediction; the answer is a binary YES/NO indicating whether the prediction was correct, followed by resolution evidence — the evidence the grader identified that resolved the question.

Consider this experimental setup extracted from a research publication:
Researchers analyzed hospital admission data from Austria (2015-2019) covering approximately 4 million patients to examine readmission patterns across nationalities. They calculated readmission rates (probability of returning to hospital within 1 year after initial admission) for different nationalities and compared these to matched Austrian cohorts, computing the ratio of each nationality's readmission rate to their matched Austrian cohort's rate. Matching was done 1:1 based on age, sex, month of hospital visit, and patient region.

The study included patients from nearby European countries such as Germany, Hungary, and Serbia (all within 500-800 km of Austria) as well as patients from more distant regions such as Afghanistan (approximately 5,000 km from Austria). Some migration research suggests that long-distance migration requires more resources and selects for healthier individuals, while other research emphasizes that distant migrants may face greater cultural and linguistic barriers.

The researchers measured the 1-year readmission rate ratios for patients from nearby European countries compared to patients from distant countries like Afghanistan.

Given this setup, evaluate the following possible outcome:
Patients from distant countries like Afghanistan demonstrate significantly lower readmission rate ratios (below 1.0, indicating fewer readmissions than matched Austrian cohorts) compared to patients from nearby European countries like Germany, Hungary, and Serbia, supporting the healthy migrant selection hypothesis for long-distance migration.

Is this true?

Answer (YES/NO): NO